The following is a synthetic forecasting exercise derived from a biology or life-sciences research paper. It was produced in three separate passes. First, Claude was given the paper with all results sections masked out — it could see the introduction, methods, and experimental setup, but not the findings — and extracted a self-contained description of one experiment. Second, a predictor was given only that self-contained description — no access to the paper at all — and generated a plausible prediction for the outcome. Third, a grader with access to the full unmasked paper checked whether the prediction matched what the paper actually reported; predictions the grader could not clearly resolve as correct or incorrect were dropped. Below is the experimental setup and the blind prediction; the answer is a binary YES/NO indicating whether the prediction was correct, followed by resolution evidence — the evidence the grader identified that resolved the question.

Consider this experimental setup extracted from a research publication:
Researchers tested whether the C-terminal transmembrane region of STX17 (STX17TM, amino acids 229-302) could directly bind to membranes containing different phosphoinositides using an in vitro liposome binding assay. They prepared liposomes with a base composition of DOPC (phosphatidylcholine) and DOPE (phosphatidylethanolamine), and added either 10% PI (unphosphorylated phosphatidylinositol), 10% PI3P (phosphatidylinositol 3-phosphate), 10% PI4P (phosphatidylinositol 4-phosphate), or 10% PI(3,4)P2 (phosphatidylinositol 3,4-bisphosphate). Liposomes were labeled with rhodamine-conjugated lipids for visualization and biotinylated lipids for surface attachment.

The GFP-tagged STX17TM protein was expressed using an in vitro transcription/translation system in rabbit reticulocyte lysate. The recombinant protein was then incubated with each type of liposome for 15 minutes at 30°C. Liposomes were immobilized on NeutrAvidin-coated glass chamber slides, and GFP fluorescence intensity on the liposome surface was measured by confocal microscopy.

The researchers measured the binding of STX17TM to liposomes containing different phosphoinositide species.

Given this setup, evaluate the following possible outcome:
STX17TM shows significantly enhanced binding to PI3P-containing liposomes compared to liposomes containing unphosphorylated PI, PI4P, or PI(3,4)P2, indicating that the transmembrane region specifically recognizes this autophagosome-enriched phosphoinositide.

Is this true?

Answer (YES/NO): NO